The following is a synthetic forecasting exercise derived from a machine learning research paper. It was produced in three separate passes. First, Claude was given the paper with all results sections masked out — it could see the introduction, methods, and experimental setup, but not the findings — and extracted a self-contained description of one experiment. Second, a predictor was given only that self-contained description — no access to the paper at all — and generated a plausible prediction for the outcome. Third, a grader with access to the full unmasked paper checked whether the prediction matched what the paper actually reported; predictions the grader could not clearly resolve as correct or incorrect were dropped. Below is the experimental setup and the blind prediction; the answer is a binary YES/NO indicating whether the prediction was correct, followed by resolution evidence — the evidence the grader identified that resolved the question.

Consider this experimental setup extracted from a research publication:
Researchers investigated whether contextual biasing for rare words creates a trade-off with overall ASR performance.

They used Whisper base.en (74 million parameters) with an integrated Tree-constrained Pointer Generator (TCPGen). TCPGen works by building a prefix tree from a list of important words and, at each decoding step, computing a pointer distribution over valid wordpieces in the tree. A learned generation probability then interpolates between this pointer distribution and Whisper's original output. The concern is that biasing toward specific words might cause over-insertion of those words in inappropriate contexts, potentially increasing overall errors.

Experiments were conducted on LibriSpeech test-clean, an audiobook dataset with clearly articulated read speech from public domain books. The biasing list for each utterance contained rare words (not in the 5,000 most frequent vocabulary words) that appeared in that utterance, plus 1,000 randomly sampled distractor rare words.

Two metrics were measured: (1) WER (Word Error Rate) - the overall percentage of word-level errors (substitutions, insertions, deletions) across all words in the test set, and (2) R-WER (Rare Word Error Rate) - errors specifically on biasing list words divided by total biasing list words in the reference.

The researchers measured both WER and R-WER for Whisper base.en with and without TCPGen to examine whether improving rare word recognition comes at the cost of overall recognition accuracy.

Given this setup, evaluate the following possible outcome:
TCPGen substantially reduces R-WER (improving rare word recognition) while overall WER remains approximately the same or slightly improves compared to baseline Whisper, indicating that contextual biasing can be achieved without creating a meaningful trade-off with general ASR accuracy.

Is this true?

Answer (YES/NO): YES